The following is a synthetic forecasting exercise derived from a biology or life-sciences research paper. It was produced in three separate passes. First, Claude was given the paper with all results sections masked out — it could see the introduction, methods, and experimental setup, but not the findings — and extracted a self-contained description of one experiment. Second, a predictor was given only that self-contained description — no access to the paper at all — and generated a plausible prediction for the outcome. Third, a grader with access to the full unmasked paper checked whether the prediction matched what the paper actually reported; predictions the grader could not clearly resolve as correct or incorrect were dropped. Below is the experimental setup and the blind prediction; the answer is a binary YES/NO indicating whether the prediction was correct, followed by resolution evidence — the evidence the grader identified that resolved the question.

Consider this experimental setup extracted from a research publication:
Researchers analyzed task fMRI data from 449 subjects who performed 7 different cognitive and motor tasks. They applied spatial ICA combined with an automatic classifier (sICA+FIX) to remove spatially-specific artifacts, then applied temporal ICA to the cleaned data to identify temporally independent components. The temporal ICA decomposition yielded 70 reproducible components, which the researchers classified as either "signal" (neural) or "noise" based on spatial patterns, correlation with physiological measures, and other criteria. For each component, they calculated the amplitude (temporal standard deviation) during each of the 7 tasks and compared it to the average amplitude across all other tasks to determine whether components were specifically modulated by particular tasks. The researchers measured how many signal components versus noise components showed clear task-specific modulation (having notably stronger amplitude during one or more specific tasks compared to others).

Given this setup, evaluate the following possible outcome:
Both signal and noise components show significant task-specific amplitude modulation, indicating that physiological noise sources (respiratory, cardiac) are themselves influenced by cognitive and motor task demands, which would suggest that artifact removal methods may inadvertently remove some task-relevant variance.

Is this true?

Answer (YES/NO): NO